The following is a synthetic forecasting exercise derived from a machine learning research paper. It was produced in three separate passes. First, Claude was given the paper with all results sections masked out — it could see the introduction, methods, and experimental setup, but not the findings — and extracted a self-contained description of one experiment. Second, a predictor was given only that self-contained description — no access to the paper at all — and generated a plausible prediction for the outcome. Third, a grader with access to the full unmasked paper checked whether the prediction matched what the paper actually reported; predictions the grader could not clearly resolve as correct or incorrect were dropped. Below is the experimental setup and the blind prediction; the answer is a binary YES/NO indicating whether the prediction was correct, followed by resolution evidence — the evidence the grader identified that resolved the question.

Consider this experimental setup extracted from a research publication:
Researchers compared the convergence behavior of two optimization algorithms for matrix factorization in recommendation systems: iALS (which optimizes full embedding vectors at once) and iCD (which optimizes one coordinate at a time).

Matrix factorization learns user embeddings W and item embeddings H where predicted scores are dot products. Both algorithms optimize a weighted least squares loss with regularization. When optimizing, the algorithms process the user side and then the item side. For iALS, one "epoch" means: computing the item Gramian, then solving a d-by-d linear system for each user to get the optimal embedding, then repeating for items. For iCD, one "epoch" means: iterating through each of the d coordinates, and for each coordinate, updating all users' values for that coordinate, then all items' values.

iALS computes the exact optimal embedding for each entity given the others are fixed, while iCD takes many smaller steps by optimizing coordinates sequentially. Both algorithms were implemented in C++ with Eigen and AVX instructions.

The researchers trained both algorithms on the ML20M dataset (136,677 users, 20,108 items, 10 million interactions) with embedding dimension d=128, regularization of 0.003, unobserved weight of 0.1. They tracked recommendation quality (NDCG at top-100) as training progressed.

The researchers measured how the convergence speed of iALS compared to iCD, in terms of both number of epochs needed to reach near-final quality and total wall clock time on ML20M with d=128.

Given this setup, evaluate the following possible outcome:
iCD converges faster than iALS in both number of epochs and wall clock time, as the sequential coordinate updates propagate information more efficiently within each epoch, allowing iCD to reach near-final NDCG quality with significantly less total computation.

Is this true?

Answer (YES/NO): NO